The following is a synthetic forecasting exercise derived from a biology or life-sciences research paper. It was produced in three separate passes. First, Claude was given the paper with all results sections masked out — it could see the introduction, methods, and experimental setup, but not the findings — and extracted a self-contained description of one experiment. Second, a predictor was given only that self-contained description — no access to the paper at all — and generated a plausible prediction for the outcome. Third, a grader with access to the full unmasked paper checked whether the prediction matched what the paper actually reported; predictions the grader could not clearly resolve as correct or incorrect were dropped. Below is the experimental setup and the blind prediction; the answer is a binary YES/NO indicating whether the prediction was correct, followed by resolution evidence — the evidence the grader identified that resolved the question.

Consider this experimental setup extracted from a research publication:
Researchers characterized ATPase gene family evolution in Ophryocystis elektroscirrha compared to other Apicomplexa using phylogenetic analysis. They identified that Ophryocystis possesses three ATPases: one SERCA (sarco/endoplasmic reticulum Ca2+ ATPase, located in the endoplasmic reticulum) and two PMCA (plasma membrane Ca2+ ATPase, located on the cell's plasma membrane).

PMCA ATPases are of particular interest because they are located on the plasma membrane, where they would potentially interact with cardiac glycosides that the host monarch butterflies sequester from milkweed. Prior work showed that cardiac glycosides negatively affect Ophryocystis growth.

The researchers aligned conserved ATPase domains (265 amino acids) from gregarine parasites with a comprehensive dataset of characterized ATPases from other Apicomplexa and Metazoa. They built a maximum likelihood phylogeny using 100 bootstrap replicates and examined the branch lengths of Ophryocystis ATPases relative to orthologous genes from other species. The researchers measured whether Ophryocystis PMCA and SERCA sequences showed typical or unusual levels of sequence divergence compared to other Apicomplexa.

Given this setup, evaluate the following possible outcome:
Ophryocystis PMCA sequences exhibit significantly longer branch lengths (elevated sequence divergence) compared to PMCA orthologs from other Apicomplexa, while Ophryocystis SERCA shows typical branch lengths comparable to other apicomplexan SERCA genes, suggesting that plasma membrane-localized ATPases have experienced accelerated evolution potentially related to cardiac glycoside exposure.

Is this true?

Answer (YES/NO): YES